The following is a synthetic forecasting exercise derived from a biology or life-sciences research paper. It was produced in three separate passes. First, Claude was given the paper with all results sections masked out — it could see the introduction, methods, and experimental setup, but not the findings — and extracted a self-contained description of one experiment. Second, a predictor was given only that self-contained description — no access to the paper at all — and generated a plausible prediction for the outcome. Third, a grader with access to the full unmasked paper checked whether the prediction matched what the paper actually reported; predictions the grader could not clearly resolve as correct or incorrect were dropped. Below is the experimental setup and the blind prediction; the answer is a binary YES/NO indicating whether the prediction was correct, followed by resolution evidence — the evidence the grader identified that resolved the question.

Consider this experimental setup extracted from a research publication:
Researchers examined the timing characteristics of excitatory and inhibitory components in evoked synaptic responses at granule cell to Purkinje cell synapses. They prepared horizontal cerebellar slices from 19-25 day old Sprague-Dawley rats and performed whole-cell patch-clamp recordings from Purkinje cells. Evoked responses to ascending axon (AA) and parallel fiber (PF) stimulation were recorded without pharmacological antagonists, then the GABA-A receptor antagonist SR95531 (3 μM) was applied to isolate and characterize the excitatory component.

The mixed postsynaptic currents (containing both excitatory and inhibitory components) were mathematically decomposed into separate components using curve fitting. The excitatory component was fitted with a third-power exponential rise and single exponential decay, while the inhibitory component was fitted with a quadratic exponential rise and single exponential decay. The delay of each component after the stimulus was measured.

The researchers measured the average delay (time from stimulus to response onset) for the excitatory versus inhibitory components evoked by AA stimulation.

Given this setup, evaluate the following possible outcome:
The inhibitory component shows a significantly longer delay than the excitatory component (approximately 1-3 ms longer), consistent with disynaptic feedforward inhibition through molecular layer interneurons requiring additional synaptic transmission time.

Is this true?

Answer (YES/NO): YES